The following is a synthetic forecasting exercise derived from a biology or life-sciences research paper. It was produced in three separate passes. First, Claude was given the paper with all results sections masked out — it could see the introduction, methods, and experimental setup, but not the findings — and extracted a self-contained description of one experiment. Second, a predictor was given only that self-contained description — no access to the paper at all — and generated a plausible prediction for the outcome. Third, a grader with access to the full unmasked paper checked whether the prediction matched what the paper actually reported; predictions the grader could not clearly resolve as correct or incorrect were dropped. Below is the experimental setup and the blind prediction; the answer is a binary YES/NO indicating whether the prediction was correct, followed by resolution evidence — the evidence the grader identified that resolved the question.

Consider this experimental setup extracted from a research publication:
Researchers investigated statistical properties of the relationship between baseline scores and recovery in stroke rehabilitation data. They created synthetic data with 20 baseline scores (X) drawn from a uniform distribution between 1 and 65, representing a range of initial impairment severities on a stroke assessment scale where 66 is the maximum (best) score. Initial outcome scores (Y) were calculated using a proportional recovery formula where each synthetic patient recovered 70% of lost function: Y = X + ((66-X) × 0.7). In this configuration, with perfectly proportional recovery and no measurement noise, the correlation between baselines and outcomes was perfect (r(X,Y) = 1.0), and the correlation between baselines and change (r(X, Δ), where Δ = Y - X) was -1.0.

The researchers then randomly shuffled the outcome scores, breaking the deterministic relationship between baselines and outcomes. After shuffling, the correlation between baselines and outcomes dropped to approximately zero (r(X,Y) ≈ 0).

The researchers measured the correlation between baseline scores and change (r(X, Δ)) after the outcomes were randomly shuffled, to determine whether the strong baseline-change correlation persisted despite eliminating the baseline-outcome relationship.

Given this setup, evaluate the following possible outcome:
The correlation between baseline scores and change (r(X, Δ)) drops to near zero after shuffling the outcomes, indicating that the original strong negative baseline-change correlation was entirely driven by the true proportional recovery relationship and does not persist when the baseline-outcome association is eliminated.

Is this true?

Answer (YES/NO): NO